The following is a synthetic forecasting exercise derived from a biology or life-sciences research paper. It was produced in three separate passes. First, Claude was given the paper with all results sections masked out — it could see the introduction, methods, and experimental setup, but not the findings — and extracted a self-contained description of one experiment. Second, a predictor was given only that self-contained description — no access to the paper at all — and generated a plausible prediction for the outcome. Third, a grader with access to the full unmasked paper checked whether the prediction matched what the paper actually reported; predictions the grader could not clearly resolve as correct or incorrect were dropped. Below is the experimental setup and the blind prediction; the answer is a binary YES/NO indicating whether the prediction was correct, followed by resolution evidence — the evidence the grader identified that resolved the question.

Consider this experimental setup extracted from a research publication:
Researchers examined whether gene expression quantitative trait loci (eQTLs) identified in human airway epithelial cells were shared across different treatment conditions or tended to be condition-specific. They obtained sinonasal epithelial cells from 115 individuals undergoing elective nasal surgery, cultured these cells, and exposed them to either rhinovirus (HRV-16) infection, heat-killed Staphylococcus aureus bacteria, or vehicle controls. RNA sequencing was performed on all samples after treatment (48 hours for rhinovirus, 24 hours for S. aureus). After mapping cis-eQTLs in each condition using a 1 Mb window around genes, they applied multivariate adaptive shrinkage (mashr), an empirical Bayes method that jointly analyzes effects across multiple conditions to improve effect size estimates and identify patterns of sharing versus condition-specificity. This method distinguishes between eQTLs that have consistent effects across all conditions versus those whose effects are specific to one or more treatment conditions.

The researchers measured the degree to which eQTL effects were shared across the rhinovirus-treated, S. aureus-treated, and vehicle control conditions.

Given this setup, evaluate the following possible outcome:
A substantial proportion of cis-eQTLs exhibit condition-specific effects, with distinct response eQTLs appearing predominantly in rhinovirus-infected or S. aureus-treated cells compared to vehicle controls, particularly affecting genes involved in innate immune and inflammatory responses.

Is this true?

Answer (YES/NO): NO